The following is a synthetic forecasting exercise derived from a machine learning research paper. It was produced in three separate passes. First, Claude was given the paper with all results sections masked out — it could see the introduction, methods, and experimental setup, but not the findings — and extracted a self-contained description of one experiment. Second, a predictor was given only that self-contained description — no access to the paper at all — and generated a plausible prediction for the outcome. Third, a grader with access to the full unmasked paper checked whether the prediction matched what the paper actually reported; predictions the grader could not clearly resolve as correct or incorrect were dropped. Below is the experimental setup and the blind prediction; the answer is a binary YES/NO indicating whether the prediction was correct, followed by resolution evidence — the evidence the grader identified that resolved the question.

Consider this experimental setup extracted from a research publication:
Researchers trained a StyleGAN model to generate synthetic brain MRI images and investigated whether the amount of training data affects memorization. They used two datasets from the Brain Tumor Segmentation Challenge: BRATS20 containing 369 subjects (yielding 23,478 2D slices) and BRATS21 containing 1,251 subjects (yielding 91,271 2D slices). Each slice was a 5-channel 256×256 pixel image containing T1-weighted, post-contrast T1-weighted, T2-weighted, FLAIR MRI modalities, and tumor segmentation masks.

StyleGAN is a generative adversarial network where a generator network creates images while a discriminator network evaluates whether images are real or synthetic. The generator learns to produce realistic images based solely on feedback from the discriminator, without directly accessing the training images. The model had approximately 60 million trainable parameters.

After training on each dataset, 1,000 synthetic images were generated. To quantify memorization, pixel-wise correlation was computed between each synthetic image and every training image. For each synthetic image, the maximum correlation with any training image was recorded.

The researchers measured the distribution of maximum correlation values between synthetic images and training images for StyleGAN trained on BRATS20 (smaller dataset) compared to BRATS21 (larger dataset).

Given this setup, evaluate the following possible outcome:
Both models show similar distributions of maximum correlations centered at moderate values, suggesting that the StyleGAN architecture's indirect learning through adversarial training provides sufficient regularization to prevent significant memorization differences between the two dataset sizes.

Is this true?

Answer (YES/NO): NO